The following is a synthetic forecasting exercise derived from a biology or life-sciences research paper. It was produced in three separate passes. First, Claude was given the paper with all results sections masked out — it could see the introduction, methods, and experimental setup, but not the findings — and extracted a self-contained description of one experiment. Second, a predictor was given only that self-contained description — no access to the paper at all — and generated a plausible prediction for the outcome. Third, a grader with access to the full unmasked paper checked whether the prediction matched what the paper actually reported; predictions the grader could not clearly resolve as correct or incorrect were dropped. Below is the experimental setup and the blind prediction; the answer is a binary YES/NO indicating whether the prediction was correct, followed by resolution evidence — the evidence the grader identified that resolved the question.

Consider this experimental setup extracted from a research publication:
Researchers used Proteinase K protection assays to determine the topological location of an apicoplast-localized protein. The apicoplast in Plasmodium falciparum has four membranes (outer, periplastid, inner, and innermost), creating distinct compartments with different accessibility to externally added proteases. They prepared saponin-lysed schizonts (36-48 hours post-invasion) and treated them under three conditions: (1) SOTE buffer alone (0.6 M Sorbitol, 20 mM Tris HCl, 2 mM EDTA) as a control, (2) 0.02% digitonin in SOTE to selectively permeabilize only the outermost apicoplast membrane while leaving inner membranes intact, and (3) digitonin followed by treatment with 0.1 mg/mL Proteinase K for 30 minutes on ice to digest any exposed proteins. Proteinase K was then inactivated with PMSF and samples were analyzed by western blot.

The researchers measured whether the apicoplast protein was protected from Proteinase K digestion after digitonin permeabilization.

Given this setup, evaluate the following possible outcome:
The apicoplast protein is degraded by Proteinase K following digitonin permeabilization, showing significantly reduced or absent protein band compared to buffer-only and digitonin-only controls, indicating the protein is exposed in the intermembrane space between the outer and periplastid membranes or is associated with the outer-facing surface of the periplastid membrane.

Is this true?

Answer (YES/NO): NO